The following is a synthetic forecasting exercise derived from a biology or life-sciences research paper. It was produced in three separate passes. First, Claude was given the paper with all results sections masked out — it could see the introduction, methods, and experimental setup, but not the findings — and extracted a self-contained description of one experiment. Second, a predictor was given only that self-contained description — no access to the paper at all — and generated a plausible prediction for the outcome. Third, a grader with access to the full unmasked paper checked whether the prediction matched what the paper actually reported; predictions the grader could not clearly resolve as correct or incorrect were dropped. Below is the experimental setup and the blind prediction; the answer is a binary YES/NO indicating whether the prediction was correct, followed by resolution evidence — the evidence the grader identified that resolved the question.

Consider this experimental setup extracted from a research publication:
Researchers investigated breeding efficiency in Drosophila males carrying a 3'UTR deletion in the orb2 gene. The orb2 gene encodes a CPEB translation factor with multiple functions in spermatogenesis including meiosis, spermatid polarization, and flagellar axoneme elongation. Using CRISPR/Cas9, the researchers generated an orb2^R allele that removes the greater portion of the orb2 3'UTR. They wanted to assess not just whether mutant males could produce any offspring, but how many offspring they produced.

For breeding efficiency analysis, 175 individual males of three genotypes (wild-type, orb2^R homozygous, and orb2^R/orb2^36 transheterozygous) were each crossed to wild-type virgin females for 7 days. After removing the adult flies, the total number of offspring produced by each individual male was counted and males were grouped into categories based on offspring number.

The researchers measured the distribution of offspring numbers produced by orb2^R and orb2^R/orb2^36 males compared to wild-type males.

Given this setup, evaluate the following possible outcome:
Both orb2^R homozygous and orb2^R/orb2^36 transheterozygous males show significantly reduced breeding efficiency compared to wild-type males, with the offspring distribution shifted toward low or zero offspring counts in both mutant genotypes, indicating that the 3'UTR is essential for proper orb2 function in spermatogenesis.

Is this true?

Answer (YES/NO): YES